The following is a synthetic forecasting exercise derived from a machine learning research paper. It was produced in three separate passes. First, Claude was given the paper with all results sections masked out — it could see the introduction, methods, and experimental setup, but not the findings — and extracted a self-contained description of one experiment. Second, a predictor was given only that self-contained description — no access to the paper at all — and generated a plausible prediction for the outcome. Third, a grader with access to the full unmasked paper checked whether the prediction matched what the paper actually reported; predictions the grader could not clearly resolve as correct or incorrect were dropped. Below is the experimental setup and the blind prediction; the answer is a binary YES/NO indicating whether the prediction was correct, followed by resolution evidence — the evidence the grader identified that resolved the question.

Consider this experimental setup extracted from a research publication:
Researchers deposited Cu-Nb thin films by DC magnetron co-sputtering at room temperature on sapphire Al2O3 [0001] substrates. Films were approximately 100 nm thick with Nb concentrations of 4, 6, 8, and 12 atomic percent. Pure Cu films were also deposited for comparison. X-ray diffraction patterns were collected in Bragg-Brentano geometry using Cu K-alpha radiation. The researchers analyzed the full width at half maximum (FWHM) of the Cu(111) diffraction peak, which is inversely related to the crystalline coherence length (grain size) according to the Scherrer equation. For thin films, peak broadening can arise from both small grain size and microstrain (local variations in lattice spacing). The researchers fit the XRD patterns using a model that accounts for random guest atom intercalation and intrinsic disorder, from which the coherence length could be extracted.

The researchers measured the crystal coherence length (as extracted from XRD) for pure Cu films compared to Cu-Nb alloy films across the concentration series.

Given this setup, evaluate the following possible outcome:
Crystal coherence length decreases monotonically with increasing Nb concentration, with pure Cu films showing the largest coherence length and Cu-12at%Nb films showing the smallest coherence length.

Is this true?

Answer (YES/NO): NO